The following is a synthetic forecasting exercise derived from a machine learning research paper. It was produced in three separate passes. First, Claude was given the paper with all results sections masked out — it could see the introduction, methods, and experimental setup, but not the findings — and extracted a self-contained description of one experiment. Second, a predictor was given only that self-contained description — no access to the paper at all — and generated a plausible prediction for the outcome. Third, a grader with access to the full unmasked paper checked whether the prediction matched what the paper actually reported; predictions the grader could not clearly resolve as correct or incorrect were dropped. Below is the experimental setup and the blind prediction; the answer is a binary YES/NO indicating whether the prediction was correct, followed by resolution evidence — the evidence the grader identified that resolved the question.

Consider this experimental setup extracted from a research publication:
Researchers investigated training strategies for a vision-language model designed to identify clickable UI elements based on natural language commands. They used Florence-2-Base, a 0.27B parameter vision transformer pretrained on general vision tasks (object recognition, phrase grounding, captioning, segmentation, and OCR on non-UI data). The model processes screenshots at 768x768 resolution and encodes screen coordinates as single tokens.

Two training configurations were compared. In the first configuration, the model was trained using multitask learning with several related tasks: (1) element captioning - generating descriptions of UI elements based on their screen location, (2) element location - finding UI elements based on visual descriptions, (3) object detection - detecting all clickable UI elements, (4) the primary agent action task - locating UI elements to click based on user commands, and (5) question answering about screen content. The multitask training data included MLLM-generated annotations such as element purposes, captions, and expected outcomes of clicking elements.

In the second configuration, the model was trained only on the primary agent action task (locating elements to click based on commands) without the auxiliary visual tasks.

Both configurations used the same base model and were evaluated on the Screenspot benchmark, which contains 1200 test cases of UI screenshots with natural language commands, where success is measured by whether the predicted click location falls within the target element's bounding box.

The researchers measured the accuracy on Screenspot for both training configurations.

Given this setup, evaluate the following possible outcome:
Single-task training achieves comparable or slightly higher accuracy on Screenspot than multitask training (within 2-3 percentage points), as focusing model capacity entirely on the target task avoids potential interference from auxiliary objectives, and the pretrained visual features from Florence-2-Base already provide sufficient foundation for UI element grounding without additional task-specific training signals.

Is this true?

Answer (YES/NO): NO